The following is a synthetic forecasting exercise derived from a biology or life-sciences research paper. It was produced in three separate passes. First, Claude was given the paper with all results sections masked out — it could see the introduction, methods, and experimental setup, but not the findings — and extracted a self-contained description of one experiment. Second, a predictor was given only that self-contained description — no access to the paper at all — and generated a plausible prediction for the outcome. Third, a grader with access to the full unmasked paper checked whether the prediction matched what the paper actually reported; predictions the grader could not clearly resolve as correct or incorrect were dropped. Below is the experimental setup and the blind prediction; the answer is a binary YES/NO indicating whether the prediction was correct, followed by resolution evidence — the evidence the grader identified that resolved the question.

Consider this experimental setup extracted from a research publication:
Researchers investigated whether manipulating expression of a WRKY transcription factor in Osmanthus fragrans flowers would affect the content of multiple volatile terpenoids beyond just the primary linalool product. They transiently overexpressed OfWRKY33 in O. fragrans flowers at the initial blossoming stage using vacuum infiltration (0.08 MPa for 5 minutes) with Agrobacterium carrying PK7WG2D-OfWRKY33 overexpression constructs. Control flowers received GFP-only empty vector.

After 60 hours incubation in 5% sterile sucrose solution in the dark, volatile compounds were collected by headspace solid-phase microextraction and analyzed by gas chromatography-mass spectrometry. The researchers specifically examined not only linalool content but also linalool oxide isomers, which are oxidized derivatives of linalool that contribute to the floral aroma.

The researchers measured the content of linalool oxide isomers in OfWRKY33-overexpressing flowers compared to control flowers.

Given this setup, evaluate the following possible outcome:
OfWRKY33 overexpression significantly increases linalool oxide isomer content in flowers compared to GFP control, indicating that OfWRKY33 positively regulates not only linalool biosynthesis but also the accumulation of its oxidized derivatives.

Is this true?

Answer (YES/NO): YES